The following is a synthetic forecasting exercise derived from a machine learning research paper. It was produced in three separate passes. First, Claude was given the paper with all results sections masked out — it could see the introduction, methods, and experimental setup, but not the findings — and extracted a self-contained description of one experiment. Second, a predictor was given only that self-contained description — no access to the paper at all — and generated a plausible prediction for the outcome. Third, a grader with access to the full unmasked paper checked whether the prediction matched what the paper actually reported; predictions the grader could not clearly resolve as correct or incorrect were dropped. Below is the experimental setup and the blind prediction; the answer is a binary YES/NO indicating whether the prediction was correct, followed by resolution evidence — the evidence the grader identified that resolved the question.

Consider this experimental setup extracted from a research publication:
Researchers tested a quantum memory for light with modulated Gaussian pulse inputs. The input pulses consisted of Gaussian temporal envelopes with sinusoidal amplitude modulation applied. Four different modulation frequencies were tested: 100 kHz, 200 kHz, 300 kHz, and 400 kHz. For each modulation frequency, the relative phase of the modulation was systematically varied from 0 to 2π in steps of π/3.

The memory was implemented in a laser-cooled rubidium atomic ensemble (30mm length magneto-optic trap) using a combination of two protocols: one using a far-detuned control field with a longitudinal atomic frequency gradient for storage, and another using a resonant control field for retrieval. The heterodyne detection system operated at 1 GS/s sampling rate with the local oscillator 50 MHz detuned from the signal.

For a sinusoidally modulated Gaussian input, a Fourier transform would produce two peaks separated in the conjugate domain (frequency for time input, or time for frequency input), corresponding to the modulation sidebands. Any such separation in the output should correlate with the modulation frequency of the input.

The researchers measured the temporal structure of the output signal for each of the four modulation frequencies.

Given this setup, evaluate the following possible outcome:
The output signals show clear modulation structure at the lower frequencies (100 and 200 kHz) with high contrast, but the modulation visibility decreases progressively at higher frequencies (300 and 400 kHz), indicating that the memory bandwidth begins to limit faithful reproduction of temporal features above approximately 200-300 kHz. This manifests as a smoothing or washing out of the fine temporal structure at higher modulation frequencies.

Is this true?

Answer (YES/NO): NO